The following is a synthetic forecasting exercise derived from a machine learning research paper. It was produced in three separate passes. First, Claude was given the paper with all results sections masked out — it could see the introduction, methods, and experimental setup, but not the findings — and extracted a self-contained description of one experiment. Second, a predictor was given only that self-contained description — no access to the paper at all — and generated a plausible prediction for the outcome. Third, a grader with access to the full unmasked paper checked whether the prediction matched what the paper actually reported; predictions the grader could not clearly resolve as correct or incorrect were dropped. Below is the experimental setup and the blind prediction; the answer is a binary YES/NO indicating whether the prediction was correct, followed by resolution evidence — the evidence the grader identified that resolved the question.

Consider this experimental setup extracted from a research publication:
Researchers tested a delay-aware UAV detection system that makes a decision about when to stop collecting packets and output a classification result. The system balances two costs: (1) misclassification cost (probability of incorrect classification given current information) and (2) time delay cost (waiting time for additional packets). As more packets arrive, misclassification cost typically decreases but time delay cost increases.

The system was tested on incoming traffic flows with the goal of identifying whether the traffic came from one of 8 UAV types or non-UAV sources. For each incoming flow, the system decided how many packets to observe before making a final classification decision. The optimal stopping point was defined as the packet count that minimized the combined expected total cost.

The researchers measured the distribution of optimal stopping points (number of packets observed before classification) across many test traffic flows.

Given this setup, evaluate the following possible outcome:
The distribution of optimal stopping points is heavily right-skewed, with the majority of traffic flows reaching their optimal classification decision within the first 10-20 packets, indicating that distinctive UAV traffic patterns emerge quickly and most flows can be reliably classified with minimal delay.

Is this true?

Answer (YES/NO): NO